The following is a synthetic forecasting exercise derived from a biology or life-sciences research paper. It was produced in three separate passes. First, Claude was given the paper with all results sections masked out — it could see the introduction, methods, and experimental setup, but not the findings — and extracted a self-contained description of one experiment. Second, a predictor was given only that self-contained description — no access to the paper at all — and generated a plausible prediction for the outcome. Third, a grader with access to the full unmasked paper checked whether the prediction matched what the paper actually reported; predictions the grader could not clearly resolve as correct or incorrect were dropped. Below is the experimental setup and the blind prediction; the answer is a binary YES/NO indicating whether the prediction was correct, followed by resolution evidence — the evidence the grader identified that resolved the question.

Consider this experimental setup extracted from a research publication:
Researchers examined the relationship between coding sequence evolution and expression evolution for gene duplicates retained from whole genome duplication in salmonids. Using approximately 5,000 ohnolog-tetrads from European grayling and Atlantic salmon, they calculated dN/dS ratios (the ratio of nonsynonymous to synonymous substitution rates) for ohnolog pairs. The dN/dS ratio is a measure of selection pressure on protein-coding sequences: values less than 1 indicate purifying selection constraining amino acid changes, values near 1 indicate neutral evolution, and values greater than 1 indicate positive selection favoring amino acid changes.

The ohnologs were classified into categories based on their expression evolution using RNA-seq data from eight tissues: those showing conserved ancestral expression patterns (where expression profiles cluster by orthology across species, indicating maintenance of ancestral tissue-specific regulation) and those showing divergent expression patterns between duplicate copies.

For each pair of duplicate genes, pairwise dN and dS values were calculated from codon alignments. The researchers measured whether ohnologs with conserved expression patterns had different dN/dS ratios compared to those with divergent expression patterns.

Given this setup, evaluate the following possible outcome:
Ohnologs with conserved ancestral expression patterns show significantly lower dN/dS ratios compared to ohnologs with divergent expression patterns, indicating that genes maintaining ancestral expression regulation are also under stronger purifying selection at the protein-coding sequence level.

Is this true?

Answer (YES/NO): YES